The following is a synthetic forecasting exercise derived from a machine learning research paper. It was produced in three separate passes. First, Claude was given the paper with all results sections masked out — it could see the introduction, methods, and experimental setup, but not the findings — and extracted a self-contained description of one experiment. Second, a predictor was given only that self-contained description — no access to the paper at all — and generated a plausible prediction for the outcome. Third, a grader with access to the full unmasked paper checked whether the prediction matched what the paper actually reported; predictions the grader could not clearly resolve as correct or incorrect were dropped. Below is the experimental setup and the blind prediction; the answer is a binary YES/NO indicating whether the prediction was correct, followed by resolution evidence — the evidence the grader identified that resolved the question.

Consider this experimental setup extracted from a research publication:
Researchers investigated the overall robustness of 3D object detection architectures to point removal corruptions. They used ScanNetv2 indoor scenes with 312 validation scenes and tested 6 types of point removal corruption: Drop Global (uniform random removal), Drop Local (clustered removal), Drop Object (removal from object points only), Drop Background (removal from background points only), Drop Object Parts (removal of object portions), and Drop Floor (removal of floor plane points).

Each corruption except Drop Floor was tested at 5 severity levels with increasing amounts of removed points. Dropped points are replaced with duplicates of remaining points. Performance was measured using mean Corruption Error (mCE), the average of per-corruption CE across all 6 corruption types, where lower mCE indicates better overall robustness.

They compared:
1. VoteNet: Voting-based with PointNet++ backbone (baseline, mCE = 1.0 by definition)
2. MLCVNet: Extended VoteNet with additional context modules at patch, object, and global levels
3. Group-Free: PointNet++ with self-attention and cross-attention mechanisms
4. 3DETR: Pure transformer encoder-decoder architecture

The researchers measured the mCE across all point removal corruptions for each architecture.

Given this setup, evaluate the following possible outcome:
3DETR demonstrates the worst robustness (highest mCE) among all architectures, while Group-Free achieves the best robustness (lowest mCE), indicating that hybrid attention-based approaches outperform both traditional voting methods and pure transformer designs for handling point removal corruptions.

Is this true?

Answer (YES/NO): YES